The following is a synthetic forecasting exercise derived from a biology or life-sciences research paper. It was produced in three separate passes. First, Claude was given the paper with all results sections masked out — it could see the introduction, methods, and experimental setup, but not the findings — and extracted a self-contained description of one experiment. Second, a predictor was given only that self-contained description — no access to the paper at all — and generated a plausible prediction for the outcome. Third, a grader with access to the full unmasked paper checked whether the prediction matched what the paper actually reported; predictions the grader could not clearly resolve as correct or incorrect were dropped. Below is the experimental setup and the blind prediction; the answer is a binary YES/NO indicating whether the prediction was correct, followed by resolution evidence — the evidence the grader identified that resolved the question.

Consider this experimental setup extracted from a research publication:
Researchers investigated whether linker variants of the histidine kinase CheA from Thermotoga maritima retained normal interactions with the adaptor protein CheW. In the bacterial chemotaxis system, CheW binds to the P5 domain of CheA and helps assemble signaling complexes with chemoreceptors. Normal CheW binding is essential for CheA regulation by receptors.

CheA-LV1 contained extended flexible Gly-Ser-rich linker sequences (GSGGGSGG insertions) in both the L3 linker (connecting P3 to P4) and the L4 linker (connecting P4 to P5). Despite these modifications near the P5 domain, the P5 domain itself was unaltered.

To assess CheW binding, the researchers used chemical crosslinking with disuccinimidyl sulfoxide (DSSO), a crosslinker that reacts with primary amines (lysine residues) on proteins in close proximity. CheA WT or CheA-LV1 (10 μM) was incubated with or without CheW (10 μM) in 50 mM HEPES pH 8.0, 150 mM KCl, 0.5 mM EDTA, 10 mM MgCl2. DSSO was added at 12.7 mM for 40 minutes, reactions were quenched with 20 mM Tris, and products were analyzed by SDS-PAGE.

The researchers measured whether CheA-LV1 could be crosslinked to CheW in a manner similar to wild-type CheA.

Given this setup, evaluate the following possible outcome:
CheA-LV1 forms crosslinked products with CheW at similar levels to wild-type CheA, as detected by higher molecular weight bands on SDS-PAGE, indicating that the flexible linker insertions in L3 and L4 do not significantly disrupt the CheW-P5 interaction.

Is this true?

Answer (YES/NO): YES